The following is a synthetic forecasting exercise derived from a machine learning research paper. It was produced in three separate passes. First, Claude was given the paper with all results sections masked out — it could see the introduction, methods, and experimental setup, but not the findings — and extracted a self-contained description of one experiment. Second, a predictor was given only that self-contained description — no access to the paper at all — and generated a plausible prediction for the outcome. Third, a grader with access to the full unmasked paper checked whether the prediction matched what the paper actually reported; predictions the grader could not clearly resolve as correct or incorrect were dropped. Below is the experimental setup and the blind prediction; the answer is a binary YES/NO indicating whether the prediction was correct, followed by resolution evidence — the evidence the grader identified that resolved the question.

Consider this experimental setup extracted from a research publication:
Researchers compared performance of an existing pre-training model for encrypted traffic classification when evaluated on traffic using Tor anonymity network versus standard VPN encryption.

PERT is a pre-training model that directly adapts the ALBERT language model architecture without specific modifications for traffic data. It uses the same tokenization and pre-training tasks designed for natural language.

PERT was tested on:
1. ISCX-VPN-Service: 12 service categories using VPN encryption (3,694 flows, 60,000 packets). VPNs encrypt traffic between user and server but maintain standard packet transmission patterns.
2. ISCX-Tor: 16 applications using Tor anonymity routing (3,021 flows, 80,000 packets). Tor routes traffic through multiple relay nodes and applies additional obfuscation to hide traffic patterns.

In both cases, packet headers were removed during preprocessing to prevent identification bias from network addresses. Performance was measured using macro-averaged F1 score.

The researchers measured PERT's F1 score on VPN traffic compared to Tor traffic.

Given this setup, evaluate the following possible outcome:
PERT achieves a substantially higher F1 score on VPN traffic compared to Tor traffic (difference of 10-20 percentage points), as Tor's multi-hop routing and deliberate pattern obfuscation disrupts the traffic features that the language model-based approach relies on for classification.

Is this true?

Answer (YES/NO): NO